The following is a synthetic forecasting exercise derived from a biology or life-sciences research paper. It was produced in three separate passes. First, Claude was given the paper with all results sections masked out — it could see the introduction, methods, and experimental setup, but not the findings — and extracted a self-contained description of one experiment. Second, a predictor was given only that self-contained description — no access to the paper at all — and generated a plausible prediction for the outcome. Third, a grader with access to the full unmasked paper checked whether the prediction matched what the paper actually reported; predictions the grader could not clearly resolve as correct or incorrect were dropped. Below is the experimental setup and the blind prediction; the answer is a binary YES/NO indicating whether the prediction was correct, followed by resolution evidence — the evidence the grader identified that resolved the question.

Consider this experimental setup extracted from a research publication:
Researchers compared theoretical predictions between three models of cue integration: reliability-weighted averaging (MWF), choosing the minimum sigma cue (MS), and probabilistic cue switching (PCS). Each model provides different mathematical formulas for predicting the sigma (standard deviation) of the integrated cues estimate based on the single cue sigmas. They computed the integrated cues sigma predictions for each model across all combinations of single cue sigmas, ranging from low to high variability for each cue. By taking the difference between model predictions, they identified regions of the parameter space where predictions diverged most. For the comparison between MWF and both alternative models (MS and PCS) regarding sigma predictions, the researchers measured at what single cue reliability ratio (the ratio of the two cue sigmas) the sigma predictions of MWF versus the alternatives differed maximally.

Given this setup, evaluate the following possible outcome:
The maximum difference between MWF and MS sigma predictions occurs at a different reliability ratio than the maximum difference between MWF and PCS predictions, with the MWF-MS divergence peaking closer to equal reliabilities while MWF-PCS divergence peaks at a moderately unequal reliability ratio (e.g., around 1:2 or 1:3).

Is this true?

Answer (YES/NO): NO